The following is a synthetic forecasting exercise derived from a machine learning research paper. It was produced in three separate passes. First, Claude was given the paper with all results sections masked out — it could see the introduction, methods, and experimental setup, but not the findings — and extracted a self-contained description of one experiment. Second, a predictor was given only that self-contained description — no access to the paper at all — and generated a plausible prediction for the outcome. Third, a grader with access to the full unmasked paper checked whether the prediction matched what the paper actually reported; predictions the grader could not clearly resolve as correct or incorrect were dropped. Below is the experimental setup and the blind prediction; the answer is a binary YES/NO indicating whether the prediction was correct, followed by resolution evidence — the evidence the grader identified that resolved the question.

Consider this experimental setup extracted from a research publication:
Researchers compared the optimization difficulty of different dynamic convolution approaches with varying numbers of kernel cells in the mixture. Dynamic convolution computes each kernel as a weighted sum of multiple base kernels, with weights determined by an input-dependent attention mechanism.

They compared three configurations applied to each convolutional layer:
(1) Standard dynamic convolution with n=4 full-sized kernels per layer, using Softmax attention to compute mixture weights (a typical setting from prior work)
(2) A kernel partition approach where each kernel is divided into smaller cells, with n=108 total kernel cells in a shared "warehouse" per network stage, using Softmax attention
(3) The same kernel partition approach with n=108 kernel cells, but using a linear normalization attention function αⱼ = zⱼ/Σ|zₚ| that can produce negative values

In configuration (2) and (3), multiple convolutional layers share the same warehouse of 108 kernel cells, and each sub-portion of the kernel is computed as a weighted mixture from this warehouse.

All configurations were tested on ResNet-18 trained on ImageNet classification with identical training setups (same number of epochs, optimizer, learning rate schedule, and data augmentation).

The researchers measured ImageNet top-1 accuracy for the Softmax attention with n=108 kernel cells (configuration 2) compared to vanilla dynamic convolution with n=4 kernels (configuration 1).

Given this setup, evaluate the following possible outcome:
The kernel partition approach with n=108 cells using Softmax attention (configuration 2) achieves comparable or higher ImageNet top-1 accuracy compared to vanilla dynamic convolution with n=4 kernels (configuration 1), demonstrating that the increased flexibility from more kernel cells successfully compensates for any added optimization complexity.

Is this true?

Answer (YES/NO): NO